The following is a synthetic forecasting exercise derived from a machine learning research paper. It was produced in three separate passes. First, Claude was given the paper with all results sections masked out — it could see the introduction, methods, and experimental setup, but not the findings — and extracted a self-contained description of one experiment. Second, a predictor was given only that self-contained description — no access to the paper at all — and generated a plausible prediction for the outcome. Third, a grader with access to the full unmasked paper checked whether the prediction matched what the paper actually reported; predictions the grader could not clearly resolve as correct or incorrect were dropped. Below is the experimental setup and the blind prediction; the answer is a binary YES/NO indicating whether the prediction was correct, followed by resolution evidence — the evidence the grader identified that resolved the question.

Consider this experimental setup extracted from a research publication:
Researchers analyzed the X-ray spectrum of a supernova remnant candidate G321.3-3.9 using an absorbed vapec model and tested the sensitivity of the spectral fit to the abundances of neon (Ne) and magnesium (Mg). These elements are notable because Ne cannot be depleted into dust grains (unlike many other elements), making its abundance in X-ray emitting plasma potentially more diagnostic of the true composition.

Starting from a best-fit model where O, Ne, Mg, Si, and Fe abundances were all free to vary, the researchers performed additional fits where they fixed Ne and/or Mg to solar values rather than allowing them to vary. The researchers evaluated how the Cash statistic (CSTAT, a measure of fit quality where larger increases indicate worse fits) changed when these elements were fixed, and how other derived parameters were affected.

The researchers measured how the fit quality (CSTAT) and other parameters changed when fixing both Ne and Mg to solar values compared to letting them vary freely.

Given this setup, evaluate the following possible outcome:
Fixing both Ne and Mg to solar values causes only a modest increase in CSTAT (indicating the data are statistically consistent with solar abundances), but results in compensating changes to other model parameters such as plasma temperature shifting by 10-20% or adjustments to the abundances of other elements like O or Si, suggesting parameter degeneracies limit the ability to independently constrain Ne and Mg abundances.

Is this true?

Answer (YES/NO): NO